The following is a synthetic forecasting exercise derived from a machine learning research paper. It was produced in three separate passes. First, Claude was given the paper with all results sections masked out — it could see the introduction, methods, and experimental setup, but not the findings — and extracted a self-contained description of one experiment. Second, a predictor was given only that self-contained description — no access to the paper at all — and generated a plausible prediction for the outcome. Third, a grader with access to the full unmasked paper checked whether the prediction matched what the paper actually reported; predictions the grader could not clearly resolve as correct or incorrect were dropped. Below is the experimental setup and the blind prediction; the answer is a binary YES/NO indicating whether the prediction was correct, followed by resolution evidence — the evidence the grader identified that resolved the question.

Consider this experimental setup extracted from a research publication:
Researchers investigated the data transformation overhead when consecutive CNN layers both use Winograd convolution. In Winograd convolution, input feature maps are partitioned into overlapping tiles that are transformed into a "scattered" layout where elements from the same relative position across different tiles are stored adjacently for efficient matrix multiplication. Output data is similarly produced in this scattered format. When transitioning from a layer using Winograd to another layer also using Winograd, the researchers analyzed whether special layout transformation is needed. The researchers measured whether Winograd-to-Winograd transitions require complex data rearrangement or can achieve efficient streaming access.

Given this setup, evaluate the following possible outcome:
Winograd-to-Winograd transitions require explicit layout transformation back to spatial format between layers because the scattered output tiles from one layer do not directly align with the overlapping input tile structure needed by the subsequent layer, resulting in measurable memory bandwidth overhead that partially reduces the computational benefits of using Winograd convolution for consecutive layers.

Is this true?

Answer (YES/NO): NO